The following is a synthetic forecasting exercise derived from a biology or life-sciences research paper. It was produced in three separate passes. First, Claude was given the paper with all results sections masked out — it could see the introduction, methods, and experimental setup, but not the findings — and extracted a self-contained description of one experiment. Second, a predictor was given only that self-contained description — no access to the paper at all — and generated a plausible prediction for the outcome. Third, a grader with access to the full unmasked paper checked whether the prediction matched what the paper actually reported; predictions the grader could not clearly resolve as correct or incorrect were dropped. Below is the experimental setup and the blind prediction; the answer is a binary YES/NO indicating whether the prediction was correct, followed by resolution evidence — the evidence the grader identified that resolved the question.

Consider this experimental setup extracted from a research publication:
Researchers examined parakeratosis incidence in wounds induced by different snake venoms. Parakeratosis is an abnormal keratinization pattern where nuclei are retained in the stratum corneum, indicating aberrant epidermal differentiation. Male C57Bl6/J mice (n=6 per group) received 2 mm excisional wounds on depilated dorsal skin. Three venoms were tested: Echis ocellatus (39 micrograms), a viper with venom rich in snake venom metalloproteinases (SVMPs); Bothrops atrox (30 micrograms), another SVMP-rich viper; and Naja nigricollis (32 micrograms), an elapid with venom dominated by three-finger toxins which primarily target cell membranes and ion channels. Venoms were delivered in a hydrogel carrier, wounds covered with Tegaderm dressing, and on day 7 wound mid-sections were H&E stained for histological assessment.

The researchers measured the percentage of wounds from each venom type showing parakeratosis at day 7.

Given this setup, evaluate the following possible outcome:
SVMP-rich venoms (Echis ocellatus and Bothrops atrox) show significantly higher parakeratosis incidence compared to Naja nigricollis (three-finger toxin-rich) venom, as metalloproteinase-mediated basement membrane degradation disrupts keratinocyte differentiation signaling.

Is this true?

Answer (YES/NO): NO